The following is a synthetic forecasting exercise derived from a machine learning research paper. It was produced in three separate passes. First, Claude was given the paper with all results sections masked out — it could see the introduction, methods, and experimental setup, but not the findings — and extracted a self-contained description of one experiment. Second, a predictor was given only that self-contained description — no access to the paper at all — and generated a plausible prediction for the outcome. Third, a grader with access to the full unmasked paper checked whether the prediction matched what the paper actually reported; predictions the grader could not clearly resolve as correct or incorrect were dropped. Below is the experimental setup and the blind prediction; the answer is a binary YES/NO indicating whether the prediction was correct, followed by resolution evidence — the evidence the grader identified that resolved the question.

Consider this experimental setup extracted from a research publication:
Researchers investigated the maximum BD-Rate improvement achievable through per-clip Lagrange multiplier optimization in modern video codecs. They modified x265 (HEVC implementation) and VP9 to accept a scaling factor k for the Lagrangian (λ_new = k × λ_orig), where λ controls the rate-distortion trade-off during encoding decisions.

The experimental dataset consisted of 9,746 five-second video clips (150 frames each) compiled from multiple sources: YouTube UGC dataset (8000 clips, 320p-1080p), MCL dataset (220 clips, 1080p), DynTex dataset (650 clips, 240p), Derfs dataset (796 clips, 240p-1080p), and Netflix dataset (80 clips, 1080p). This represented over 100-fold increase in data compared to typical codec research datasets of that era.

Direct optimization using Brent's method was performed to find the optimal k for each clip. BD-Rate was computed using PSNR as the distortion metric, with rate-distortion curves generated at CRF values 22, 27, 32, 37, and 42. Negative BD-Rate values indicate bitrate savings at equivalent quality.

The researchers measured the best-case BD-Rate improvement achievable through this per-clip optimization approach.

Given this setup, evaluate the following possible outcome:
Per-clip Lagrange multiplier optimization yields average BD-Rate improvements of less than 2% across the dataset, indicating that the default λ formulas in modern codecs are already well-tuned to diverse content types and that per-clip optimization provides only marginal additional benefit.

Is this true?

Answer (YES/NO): NO